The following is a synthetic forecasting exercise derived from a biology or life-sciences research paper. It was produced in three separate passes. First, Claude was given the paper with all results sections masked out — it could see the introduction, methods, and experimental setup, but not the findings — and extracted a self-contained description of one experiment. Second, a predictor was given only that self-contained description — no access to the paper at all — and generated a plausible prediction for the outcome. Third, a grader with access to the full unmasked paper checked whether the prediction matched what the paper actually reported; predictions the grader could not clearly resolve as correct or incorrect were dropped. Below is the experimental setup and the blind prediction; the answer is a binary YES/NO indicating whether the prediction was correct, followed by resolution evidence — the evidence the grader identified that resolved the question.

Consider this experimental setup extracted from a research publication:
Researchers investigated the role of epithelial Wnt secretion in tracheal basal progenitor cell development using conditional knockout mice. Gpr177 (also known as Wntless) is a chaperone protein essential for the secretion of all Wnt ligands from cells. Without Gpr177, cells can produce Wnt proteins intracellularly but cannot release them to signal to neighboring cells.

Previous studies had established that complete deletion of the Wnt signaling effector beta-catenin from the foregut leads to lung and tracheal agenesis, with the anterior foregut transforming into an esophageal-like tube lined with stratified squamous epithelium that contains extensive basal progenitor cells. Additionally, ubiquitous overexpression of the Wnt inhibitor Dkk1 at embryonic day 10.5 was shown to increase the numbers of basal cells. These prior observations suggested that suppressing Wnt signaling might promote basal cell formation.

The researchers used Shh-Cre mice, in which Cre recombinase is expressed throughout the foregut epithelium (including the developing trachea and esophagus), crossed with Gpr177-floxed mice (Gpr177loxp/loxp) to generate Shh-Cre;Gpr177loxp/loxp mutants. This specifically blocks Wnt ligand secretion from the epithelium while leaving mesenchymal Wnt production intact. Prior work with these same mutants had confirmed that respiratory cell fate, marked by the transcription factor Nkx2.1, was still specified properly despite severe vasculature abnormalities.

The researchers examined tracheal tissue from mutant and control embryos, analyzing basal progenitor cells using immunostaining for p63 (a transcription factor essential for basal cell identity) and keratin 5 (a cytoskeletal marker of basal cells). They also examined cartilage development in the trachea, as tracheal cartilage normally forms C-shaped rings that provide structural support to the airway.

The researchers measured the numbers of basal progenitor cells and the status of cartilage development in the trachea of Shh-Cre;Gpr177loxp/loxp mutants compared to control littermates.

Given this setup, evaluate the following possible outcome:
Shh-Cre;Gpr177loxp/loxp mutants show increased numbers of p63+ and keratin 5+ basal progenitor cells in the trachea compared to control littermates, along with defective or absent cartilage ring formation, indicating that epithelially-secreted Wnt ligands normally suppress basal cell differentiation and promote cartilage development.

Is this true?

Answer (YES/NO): NO